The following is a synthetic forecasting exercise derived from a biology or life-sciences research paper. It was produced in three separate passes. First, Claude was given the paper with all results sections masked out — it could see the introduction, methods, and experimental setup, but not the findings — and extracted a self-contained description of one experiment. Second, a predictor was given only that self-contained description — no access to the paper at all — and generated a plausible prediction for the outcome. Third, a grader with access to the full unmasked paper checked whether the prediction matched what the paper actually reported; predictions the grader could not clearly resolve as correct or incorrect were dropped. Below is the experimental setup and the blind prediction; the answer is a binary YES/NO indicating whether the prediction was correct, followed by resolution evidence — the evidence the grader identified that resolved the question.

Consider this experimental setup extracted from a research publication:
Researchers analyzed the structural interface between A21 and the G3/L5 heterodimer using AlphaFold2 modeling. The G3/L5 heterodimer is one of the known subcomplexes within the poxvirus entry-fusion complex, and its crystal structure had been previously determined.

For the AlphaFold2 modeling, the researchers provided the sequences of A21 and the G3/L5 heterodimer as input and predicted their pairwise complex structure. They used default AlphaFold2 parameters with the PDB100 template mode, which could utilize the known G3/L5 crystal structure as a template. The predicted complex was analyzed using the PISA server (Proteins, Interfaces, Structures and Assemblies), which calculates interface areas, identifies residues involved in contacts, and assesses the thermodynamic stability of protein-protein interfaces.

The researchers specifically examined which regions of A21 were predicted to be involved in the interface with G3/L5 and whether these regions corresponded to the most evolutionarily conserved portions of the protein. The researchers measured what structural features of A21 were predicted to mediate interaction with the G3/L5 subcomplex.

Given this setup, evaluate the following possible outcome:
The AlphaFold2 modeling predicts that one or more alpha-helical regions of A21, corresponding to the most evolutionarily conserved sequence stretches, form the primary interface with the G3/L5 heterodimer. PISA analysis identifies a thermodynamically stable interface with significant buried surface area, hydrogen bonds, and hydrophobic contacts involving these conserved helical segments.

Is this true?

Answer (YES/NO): YES